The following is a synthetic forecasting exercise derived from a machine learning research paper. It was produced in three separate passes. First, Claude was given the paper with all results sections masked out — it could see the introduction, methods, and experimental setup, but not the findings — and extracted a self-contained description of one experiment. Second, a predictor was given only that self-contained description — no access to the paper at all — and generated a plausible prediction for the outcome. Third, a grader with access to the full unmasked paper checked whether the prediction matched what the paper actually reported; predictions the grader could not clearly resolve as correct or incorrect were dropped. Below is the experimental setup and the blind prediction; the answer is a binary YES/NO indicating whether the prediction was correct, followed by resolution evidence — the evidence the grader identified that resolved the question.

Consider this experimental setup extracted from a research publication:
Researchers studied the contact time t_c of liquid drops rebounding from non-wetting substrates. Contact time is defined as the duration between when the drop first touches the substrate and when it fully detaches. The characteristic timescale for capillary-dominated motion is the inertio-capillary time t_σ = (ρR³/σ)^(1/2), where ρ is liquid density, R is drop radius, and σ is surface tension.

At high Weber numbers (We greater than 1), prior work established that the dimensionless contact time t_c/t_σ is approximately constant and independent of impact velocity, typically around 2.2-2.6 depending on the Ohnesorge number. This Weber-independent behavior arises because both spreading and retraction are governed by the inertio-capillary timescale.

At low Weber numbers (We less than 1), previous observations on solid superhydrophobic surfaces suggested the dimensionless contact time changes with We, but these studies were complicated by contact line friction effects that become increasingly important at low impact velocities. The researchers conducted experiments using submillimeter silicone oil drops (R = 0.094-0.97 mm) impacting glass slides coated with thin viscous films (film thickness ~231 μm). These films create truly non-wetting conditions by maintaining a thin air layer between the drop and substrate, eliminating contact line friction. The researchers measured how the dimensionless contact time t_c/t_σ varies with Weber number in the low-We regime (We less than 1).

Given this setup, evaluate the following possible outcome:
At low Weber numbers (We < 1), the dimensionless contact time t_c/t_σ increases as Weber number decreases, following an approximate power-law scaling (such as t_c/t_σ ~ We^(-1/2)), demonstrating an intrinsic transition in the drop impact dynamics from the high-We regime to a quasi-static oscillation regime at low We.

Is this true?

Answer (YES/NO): NO